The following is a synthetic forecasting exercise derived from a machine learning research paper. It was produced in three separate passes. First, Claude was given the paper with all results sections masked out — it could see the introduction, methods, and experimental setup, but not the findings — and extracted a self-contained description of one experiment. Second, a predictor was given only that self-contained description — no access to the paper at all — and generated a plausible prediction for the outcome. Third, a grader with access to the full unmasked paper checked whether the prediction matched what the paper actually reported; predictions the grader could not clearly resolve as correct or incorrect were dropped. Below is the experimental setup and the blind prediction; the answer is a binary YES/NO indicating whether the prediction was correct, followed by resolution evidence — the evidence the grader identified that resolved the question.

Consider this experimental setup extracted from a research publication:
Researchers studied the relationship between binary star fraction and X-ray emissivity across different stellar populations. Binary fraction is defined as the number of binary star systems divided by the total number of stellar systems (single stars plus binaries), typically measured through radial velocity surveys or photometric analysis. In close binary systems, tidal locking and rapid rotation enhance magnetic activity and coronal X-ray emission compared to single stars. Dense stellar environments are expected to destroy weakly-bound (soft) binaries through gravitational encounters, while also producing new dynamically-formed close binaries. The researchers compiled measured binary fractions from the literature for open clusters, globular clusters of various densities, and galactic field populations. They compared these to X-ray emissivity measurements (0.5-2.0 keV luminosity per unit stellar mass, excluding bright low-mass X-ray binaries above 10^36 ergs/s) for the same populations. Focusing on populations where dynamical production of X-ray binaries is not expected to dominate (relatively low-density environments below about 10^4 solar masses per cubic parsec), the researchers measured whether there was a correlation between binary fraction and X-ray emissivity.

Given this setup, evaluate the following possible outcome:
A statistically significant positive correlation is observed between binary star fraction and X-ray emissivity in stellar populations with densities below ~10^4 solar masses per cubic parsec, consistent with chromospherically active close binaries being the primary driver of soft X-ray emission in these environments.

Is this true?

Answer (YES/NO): YES